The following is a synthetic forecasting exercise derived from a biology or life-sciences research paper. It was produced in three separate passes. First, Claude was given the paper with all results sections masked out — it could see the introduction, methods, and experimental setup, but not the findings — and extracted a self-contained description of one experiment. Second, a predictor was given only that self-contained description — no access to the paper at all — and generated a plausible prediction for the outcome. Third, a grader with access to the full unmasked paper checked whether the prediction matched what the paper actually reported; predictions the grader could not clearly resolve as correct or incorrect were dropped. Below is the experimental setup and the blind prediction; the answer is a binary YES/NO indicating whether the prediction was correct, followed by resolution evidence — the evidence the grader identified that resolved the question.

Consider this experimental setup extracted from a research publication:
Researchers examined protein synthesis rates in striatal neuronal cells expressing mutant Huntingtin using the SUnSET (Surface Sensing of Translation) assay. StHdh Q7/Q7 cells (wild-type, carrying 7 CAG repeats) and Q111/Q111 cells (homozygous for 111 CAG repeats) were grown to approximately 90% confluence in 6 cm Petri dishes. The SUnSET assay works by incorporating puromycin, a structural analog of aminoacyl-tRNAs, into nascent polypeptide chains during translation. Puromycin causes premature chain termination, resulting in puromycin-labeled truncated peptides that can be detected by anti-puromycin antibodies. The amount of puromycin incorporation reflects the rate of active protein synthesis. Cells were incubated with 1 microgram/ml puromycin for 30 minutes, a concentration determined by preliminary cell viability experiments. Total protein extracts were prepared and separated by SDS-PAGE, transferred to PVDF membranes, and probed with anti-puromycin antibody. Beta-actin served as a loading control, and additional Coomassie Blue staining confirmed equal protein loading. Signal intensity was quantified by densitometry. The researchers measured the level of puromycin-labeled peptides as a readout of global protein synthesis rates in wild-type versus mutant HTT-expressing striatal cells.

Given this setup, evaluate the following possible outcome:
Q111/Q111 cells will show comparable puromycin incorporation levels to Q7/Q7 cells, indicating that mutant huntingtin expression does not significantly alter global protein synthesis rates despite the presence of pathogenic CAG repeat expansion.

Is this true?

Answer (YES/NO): NO